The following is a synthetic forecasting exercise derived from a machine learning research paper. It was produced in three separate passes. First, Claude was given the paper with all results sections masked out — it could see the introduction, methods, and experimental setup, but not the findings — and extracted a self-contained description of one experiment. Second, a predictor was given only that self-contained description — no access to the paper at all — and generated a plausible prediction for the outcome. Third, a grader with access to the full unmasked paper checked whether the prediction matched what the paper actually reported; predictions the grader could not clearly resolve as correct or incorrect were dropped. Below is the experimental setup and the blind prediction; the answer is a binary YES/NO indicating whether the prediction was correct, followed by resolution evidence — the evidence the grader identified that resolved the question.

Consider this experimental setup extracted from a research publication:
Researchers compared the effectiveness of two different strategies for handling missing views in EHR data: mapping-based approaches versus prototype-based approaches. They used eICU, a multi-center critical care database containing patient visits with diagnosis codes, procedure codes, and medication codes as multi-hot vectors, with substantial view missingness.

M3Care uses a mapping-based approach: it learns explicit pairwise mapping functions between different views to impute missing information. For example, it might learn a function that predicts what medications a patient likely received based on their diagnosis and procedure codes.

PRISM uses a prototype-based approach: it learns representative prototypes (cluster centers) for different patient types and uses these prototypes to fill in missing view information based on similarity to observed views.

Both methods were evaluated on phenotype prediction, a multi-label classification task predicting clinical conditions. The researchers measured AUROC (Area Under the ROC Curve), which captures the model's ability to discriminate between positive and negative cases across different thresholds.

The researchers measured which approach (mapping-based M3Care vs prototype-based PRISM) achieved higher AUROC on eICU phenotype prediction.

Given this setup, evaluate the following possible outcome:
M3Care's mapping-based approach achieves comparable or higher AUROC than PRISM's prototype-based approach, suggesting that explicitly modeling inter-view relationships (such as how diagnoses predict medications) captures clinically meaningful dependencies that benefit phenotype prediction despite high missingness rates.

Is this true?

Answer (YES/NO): NO